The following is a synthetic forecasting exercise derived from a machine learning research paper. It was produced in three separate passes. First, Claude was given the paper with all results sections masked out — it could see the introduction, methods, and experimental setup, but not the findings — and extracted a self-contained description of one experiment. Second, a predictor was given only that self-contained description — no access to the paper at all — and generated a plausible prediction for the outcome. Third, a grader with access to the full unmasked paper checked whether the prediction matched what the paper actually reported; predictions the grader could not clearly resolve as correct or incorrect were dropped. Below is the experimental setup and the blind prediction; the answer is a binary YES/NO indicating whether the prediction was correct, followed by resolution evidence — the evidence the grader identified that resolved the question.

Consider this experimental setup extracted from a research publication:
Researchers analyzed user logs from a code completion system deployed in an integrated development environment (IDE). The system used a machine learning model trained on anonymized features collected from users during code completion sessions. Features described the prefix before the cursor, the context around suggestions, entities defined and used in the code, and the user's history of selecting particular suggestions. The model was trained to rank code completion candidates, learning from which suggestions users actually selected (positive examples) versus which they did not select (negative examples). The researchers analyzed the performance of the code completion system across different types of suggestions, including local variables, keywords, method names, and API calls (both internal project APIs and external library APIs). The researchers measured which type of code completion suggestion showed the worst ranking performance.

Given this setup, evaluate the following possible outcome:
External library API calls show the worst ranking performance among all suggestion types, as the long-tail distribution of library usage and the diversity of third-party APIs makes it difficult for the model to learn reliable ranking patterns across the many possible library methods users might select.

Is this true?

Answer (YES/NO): NO